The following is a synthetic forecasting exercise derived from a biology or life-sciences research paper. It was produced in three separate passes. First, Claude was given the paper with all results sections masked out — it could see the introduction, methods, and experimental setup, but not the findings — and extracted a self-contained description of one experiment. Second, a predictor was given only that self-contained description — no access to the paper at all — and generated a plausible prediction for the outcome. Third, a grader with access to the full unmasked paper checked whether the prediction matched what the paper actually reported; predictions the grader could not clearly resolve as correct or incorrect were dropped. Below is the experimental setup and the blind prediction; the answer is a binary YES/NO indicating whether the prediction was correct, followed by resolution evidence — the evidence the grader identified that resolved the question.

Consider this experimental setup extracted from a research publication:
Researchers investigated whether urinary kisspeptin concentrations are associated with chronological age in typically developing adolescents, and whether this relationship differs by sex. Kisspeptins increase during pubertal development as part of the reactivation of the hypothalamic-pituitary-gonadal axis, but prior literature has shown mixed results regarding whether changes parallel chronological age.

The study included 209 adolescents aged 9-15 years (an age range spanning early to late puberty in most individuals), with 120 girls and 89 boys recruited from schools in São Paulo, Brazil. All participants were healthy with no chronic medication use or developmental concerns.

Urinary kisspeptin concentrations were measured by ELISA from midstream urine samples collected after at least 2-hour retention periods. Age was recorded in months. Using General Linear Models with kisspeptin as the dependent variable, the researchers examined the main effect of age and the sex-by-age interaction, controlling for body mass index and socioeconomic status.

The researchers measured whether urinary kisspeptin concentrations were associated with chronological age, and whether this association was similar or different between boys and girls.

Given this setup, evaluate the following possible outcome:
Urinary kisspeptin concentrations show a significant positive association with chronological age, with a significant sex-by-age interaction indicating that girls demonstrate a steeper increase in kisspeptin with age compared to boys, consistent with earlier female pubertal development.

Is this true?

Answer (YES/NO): NO